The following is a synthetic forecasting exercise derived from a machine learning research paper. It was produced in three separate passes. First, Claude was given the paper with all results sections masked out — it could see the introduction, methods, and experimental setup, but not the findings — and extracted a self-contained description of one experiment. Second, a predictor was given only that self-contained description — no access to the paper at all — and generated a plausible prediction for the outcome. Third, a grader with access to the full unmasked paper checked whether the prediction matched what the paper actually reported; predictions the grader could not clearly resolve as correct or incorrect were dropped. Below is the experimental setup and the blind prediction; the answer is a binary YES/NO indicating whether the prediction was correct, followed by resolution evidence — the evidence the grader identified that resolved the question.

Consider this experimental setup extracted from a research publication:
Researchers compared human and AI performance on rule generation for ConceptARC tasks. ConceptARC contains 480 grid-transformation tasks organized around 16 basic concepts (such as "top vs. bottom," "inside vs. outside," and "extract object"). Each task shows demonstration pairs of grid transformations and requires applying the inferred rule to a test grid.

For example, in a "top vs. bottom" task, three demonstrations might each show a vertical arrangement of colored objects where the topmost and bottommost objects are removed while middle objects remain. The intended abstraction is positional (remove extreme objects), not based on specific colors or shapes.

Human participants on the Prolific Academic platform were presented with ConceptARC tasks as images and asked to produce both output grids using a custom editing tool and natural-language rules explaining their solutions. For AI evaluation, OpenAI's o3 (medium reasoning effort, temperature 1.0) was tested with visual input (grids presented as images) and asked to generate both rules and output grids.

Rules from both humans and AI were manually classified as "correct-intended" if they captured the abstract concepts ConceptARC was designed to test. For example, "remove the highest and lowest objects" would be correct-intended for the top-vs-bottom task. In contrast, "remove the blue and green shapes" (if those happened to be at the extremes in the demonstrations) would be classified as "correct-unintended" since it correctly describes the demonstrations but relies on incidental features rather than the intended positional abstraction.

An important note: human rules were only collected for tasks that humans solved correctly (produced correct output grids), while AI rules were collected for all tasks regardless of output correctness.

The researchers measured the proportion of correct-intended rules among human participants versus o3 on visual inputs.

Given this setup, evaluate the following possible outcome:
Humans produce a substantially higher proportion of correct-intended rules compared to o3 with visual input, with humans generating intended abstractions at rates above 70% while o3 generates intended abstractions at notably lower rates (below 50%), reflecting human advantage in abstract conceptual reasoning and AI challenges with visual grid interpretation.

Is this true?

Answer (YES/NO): NO